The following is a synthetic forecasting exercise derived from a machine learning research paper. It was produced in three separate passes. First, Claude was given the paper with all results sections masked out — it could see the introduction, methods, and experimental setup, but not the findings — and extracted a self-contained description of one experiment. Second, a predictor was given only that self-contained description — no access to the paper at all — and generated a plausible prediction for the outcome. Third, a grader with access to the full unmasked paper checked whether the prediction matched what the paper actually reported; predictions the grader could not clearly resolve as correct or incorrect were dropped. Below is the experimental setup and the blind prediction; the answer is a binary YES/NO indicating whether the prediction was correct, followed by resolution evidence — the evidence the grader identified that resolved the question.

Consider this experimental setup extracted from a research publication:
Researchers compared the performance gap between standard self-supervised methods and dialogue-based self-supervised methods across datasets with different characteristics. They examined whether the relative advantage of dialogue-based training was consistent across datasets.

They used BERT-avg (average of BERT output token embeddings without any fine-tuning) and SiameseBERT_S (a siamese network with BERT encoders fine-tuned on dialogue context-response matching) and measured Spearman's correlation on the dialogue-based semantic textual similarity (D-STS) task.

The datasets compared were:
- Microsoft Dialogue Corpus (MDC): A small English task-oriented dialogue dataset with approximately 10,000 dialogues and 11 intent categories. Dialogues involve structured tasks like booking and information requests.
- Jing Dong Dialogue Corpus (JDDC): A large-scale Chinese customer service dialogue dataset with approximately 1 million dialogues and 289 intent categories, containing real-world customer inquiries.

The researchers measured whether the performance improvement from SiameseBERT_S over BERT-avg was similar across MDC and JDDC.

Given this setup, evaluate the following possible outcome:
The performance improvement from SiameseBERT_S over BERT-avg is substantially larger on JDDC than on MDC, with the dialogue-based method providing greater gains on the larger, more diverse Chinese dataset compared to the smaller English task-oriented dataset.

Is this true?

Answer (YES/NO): NO